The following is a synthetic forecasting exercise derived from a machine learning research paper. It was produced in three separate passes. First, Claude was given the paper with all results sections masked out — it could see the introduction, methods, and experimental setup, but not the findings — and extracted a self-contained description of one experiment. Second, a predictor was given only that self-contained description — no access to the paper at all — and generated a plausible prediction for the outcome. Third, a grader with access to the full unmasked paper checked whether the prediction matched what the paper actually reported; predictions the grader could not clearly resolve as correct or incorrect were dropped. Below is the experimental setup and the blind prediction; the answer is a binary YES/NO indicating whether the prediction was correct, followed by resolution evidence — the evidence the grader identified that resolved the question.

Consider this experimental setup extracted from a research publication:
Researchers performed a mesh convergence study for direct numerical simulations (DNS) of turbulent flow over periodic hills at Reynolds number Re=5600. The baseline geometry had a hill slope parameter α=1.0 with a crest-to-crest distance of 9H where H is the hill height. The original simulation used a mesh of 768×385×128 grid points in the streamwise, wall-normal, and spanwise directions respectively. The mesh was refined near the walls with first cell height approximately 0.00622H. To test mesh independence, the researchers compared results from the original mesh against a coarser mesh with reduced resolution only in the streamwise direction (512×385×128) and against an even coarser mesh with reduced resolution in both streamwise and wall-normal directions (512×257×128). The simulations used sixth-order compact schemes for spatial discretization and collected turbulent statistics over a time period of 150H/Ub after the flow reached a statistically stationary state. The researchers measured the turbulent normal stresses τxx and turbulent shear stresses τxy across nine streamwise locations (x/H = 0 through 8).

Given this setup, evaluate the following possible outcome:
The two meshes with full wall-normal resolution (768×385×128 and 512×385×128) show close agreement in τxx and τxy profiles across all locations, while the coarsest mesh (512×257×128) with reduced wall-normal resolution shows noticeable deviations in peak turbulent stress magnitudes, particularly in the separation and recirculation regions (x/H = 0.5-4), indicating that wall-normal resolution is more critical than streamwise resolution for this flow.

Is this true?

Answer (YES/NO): NO